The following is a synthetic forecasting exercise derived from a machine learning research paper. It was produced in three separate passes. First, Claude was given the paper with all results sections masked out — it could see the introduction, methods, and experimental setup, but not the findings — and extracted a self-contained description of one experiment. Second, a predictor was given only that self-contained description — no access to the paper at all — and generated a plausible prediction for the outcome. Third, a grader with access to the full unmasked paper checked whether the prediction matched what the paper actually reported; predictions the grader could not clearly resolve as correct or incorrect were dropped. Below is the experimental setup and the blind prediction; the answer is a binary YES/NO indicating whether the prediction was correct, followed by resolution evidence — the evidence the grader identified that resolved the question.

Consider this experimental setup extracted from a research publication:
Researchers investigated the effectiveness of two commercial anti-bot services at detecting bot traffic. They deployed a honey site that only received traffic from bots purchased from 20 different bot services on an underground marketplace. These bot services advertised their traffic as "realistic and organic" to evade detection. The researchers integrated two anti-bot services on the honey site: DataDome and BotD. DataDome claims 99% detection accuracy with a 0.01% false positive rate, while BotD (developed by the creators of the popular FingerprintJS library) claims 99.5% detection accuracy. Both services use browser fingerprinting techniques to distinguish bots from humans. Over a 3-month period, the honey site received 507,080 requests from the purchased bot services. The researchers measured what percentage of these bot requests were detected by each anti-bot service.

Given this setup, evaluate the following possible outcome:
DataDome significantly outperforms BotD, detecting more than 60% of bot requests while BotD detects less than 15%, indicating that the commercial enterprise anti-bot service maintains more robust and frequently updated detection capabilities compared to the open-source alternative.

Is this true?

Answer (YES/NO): NO